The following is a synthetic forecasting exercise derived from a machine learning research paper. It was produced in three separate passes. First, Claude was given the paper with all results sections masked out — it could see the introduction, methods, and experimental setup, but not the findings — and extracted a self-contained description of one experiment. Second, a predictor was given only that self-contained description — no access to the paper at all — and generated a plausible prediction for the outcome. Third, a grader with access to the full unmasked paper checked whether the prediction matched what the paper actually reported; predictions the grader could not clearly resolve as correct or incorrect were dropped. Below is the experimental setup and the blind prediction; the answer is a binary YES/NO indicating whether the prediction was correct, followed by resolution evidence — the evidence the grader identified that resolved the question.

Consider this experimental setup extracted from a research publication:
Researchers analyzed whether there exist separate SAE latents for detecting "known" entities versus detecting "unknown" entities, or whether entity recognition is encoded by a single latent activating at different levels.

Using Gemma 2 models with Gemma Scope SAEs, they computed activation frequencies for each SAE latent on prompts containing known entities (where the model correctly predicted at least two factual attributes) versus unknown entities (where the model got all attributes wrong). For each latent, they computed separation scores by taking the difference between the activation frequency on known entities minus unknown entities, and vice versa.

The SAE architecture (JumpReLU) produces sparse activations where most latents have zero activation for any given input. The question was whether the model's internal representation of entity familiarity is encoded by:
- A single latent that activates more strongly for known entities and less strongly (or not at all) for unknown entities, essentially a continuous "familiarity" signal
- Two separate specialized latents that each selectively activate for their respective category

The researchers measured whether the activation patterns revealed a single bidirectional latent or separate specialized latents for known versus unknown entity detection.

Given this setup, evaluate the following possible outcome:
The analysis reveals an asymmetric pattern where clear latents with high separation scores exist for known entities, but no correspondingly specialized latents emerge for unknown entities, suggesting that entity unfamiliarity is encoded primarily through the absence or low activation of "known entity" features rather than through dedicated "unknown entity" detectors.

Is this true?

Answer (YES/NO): NO